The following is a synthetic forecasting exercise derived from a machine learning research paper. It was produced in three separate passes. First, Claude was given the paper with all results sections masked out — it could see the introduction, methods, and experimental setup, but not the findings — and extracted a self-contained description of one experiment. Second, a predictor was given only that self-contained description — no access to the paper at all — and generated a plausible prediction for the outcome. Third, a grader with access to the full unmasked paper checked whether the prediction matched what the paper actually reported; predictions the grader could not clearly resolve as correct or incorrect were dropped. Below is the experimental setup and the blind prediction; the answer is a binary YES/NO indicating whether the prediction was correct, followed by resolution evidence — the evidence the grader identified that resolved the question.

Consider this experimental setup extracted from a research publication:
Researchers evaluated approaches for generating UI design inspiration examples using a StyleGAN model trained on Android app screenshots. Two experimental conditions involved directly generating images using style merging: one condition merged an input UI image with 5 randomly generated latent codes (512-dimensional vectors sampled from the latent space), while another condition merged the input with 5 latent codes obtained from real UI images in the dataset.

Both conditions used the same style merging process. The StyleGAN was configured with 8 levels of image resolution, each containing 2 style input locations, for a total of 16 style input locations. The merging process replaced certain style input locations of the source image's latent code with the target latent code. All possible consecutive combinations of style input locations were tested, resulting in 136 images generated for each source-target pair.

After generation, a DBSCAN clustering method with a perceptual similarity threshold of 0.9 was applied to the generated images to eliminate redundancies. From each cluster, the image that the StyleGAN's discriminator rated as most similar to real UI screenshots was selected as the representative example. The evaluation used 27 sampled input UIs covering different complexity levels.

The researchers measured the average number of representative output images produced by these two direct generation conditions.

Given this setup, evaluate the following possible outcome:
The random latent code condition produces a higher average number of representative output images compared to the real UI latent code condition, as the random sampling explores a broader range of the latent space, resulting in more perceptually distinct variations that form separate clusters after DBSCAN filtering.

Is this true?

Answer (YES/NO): NO